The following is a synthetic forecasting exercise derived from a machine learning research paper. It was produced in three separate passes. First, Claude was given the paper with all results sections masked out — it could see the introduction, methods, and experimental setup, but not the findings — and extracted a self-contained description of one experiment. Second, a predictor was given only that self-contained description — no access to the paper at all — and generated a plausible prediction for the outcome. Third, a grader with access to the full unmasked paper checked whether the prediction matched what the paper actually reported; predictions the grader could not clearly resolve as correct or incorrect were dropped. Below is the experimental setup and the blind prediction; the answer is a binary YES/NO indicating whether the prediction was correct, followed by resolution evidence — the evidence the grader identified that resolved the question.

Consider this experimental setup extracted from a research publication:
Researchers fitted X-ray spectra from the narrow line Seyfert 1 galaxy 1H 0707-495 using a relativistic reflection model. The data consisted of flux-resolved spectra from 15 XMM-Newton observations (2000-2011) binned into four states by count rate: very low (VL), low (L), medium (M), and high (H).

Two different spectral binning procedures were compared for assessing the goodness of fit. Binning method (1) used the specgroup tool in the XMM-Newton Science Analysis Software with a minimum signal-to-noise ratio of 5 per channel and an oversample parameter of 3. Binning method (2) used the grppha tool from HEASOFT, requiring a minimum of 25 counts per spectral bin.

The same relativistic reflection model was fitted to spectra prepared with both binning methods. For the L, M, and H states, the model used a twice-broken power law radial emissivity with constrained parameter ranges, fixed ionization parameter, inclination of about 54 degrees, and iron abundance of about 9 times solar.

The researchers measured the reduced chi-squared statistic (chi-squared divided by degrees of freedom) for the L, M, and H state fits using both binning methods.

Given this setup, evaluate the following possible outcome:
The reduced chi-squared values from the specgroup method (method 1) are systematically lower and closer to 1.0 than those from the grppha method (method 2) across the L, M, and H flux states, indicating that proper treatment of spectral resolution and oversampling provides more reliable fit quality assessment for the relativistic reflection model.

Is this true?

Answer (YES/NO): NO